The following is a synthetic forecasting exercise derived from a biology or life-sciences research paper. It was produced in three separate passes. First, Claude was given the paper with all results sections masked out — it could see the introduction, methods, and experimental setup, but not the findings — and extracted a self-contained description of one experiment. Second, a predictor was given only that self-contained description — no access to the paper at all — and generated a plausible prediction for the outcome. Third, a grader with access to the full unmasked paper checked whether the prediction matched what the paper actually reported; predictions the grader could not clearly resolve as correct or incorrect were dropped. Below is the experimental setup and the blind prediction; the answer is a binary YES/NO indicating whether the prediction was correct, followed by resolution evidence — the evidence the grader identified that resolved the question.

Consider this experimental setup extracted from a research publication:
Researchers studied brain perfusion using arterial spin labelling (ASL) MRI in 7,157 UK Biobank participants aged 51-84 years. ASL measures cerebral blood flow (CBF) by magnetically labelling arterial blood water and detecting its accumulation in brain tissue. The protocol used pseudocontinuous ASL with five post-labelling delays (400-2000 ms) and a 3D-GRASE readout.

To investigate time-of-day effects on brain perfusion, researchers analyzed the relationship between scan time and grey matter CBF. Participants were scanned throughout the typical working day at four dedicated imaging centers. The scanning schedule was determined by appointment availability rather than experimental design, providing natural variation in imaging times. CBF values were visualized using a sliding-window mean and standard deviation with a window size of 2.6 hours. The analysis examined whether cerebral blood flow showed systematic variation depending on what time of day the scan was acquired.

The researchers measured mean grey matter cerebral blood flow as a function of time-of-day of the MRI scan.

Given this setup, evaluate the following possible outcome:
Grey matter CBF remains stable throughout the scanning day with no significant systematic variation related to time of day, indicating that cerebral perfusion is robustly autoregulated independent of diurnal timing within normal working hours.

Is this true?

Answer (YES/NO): NO